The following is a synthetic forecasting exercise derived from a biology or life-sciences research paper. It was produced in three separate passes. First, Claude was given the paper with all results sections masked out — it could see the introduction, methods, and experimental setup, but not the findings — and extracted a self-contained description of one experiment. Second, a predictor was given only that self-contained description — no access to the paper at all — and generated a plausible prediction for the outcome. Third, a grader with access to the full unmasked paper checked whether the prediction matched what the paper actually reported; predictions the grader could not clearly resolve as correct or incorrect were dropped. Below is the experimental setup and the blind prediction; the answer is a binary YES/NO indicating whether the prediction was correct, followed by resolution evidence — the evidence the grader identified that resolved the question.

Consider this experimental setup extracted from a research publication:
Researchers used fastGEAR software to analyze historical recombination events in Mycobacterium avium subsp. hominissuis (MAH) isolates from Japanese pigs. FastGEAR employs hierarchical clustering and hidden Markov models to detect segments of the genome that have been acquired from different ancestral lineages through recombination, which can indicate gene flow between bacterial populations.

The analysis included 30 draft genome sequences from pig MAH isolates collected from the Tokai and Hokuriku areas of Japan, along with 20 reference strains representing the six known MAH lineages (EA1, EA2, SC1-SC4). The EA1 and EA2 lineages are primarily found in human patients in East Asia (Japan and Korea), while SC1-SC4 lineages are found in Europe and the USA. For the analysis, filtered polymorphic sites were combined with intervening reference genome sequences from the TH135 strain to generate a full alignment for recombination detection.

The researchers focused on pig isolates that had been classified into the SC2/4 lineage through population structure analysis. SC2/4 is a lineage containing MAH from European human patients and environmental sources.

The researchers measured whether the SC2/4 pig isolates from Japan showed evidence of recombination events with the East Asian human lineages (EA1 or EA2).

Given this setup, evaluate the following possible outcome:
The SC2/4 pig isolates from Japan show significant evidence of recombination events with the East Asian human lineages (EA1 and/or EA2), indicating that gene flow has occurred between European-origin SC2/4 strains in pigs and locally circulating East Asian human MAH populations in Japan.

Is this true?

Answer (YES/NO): YES